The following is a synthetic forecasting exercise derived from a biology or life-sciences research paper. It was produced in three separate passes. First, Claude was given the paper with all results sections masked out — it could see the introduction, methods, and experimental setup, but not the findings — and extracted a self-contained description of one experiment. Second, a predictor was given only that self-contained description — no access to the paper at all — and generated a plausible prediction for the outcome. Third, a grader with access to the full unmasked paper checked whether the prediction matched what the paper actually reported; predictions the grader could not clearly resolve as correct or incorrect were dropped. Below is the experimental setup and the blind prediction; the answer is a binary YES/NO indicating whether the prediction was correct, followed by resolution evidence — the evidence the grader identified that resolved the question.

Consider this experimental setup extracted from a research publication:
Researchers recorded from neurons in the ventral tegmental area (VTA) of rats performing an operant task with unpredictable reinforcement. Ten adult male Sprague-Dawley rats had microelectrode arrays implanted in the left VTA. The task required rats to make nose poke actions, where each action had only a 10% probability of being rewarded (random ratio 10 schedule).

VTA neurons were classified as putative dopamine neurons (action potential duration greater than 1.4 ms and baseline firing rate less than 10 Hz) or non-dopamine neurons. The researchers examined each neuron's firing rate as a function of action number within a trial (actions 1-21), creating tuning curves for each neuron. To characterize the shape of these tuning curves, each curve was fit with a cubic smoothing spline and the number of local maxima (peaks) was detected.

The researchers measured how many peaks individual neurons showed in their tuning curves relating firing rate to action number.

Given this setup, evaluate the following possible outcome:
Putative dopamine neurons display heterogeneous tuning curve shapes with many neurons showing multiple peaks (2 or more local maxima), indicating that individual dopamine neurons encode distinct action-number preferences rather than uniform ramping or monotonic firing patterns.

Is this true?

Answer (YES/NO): NO